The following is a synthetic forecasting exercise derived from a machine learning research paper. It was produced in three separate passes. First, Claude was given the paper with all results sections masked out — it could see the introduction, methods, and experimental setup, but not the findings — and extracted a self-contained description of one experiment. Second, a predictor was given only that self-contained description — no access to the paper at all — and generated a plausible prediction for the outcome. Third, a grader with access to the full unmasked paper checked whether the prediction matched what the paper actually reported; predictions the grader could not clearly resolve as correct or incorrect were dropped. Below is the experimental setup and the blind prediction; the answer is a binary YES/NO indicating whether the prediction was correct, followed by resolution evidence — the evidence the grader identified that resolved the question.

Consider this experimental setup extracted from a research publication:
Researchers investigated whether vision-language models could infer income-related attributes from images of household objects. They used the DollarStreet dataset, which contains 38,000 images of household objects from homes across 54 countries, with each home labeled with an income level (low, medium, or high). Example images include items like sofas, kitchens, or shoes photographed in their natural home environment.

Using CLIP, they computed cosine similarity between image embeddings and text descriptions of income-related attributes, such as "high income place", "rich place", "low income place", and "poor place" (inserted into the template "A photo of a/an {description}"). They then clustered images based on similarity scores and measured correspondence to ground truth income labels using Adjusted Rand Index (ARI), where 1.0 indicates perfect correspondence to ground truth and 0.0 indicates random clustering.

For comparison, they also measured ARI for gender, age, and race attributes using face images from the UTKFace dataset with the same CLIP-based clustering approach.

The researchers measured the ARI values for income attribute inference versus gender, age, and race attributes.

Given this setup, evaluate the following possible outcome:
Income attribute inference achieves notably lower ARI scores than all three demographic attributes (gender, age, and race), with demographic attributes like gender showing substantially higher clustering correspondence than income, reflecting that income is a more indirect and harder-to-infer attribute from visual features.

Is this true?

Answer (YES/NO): YES